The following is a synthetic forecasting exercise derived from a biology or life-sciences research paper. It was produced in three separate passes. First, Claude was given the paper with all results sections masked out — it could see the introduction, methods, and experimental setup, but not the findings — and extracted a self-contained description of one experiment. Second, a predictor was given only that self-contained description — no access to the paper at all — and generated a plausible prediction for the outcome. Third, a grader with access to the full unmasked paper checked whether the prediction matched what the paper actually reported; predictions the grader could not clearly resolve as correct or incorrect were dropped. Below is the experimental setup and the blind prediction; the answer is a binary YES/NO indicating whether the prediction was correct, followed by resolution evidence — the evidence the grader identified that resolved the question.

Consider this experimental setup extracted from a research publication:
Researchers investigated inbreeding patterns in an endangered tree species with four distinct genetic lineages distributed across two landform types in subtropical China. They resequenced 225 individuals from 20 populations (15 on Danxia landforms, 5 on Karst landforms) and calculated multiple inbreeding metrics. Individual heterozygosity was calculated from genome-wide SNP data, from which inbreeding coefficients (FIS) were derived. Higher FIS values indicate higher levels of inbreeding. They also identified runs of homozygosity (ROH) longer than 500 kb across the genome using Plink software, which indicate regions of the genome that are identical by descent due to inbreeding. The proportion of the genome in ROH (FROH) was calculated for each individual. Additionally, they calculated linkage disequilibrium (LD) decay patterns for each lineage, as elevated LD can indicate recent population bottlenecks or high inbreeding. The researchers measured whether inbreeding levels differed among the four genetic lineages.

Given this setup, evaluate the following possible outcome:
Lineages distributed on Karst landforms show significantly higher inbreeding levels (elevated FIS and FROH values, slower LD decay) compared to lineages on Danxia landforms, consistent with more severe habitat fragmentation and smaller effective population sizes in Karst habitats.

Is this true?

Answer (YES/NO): NO